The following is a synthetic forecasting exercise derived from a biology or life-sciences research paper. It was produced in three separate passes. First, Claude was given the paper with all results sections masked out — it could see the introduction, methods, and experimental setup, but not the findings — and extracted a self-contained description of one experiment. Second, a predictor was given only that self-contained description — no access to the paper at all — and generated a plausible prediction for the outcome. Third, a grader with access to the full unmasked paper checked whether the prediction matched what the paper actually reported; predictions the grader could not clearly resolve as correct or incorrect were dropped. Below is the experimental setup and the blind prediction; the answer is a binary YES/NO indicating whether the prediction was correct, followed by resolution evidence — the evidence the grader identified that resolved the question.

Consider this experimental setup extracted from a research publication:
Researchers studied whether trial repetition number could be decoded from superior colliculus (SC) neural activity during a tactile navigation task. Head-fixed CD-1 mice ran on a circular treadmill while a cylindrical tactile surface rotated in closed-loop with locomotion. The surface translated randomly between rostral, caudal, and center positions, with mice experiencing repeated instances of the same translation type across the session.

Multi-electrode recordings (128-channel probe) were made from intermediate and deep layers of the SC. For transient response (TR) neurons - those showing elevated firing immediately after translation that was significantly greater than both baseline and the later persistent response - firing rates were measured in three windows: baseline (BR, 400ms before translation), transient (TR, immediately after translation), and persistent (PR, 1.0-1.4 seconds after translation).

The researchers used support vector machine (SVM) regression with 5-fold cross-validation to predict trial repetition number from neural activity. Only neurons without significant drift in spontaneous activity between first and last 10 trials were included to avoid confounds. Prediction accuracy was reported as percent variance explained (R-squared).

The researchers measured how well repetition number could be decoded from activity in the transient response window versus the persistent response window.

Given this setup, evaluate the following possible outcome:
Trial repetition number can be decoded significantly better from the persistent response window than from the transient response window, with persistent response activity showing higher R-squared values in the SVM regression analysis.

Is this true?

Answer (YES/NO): NO